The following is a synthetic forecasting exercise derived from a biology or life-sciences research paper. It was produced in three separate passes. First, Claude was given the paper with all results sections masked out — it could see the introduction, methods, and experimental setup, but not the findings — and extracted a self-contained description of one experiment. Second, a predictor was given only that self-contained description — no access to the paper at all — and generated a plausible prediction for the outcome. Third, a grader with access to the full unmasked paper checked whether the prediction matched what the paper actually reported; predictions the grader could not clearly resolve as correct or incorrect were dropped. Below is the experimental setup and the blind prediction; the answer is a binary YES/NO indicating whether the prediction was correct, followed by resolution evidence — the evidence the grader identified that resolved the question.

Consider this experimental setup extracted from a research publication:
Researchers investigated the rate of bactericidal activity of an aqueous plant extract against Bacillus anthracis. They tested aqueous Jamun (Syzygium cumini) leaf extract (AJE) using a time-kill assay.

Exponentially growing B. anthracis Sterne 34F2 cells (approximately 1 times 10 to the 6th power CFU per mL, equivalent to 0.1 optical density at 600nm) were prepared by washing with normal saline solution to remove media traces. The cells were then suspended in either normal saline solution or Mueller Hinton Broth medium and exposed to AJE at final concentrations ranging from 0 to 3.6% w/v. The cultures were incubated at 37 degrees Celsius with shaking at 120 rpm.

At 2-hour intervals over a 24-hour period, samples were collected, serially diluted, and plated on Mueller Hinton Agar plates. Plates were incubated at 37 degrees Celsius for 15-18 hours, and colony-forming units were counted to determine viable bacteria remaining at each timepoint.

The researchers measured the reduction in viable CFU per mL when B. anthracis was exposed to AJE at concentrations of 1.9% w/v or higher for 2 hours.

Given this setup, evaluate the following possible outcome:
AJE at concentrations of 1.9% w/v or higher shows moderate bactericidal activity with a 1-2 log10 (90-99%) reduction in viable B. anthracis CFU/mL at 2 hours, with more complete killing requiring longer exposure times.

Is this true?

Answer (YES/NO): NO